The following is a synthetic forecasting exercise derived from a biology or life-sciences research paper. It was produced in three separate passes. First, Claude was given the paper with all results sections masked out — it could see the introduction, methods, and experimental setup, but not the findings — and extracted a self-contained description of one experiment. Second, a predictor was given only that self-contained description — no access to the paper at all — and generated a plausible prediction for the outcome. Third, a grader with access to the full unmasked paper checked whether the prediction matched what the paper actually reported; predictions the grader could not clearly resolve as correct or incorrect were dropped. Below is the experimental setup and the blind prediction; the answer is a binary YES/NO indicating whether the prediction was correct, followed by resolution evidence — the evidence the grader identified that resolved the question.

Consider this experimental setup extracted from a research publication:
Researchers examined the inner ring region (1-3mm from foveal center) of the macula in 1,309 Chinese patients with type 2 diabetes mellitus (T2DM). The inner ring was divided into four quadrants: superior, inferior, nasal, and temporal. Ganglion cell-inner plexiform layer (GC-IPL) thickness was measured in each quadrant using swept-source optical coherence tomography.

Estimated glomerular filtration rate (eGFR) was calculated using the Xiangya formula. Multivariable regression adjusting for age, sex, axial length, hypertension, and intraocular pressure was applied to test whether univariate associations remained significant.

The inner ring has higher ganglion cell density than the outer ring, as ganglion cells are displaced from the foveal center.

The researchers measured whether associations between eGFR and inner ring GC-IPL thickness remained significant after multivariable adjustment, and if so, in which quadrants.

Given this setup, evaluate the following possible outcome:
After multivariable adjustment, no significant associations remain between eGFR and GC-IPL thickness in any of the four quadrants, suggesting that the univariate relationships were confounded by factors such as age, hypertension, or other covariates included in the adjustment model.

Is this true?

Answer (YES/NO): NO